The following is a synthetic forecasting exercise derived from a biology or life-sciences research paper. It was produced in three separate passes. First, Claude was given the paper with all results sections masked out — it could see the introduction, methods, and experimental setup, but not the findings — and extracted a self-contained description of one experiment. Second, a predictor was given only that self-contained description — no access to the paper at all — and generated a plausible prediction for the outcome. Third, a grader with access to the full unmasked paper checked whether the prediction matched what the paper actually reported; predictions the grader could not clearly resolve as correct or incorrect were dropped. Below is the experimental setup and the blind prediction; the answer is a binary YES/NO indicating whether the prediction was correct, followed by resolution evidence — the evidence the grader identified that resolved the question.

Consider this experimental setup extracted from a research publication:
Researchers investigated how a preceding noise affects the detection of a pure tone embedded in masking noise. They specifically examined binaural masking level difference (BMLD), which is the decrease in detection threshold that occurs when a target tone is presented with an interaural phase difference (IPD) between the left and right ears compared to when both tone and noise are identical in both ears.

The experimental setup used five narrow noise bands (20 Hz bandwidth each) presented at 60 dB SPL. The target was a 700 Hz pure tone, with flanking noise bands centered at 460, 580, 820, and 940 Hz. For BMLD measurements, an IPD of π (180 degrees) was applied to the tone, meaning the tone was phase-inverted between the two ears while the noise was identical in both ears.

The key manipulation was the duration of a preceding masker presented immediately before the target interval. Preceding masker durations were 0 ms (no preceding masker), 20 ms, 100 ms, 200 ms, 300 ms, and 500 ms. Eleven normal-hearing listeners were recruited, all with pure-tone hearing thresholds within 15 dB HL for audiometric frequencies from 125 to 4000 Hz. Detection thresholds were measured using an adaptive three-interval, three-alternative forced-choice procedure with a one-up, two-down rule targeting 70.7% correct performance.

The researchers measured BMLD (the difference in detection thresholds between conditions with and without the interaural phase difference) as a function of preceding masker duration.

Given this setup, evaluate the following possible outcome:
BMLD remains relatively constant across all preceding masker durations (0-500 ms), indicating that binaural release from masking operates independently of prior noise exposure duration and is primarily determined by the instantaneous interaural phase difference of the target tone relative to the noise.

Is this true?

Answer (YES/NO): YES